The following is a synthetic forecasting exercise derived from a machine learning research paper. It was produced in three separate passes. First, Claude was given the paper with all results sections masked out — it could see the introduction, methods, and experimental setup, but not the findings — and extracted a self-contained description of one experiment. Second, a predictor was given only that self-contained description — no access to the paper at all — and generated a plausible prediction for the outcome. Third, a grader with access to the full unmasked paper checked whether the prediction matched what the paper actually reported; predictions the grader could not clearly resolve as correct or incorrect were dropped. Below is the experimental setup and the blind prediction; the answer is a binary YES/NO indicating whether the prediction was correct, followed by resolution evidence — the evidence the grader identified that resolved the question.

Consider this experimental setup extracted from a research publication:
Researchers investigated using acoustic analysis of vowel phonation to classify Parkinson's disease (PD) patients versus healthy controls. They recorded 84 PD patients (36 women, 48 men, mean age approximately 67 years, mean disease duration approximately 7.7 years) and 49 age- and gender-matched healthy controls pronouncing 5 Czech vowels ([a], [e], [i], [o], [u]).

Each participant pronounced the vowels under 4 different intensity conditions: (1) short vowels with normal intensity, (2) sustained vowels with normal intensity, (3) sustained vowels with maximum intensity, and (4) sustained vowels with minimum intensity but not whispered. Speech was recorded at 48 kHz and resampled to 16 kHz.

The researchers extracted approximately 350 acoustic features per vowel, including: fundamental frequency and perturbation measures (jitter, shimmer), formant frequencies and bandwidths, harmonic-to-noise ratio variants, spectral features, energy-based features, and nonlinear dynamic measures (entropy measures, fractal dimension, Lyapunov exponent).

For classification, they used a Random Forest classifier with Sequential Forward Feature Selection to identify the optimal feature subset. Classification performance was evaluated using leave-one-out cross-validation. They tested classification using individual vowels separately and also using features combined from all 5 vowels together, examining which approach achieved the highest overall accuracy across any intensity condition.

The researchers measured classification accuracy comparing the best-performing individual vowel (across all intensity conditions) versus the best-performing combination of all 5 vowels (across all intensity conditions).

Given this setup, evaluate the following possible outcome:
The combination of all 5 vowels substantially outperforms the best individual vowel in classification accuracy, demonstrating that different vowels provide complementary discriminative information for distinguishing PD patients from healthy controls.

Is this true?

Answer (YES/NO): NO